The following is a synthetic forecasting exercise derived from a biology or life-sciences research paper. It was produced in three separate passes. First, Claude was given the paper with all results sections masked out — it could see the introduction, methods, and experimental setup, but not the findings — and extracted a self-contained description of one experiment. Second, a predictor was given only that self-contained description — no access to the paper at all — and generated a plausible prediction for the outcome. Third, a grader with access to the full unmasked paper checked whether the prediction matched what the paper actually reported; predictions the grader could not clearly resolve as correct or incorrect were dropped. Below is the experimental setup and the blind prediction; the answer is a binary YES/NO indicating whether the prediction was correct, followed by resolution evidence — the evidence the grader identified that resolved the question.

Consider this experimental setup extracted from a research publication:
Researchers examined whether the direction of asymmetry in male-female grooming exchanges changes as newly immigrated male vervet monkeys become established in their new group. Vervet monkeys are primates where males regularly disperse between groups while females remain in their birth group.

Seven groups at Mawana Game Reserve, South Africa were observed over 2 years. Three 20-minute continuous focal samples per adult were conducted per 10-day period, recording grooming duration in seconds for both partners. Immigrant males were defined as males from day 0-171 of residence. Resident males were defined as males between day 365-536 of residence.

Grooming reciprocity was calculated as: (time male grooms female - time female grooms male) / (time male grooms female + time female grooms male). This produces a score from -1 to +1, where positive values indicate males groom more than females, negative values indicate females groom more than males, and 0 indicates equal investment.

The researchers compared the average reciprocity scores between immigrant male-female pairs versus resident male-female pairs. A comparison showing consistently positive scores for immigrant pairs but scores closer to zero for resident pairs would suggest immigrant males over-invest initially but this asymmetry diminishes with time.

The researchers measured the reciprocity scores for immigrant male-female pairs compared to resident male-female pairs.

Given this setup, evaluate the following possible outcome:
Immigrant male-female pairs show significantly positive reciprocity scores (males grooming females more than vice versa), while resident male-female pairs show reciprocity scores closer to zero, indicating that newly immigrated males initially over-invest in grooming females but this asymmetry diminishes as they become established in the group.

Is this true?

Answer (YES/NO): NO